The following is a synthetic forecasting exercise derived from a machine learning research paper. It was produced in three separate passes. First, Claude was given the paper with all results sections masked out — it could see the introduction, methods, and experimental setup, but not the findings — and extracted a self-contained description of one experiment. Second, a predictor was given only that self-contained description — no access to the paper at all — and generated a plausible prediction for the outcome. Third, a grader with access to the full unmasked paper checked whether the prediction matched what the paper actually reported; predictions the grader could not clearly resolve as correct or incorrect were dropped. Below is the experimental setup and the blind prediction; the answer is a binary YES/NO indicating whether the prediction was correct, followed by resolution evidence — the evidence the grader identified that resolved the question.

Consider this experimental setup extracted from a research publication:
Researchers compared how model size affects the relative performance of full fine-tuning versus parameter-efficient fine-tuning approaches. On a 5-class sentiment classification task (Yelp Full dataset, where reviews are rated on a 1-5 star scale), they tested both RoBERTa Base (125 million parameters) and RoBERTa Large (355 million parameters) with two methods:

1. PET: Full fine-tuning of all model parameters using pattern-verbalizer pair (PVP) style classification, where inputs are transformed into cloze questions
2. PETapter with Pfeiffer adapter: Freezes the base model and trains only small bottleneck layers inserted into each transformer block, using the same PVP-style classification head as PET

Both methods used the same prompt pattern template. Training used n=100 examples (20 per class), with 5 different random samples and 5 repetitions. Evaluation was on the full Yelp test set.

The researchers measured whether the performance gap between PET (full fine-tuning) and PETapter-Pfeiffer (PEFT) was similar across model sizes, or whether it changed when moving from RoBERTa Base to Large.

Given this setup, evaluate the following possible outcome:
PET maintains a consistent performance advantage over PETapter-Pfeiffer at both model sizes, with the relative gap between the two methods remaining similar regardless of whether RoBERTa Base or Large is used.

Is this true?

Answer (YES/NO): NO